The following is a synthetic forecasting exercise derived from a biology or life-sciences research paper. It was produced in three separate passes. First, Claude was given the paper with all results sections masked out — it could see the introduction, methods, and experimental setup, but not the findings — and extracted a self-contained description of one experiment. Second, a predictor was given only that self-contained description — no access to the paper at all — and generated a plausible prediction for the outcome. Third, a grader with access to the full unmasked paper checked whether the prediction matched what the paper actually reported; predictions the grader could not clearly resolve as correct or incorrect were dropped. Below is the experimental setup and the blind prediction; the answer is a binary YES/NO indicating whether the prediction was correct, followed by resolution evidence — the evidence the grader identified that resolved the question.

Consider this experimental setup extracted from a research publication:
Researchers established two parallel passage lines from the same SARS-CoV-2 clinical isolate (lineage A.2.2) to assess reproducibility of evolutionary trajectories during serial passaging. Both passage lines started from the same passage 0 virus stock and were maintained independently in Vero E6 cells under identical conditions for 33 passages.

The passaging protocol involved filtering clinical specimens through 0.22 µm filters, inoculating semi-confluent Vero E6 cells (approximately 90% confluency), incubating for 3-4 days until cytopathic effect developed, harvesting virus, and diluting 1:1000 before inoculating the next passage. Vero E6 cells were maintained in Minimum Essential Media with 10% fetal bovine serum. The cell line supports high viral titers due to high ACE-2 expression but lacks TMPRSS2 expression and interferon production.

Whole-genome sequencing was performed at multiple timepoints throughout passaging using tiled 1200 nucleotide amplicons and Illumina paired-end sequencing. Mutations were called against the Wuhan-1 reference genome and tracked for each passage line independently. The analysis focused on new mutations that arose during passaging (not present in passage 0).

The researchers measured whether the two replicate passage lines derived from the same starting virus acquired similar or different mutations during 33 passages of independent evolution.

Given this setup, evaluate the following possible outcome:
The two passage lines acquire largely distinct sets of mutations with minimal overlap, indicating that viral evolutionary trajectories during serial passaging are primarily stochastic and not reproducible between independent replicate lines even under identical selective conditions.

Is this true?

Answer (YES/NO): NO